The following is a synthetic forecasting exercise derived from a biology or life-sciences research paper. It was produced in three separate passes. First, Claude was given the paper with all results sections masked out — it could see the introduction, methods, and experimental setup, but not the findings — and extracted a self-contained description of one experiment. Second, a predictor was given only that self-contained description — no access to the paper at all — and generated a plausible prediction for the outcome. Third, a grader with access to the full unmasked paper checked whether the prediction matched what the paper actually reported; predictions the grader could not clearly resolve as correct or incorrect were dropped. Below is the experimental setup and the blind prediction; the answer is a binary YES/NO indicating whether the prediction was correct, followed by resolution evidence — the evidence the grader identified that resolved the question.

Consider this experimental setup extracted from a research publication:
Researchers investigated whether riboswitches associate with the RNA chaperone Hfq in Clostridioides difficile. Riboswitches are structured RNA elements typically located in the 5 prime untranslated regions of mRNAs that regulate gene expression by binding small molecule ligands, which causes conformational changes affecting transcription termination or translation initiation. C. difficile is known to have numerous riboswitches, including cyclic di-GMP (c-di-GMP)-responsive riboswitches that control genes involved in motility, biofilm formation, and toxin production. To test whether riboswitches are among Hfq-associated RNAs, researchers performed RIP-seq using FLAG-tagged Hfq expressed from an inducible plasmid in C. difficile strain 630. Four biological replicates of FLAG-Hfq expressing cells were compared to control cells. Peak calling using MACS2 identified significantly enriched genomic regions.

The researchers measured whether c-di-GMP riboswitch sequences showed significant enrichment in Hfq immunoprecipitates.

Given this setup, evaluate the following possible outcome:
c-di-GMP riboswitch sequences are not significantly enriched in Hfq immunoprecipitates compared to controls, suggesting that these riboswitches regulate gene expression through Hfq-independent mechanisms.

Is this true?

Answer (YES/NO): NO